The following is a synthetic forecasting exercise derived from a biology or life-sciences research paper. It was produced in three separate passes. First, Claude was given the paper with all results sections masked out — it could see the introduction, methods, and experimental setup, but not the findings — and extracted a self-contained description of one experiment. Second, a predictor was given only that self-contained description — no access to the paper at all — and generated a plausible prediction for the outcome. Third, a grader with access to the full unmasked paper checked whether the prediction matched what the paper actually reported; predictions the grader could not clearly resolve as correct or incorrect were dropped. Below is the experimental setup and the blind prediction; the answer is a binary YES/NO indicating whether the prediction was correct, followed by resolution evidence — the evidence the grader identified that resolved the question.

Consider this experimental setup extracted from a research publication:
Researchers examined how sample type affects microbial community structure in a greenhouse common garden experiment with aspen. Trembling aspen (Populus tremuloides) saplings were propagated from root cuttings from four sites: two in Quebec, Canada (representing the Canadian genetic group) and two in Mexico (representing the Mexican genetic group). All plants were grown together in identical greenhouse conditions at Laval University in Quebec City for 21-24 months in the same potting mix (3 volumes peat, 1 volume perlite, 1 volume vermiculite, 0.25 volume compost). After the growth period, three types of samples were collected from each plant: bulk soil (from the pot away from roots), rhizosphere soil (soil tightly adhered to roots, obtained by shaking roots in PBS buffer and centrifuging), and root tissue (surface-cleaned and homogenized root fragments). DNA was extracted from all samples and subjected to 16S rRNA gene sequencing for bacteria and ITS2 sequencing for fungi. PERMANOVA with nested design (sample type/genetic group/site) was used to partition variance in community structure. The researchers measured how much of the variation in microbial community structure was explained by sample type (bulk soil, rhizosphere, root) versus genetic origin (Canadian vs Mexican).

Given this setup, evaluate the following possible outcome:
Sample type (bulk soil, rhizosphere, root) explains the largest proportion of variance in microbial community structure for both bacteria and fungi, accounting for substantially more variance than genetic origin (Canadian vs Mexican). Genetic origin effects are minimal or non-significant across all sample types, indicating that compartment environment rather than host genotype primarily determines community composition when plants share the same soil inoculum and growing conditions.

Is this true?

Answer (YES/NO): NO